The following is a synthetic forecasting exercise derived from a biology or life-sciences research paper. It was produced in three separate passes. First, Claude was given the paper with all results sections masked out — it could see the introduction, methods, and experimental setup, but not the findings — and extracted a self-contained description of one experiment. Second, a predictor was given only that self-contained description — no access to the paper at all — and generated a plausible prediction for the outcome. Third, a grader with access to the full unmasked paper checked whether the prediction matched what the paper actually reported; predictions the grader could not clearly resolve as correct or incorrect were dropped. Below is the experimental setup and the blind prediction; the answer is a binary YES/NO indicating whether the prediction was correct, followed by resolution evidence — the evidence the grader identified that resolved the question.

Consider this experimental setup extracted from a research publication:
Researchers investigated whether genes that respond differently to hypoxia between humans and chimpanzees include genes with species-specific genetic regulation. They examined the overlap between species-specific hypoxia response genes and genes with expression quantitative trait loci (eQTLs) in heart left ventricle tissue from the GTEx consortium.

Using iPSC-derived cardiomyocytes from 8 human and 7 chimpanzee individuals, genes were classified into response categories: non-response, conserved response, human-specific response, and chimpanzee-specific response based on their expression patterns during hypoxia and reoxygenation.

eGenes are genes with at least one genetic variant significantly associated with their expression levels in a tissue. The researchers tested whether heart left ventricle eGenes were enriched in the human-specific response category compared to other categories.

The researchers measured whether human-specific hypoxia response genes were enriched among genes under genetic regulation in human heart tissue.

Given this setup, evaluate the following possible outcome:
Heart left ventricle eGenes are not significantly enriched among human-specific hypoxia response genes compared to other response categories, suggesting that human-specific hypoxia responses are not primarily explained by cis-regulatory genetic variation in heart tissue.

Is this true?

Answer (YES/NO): YES